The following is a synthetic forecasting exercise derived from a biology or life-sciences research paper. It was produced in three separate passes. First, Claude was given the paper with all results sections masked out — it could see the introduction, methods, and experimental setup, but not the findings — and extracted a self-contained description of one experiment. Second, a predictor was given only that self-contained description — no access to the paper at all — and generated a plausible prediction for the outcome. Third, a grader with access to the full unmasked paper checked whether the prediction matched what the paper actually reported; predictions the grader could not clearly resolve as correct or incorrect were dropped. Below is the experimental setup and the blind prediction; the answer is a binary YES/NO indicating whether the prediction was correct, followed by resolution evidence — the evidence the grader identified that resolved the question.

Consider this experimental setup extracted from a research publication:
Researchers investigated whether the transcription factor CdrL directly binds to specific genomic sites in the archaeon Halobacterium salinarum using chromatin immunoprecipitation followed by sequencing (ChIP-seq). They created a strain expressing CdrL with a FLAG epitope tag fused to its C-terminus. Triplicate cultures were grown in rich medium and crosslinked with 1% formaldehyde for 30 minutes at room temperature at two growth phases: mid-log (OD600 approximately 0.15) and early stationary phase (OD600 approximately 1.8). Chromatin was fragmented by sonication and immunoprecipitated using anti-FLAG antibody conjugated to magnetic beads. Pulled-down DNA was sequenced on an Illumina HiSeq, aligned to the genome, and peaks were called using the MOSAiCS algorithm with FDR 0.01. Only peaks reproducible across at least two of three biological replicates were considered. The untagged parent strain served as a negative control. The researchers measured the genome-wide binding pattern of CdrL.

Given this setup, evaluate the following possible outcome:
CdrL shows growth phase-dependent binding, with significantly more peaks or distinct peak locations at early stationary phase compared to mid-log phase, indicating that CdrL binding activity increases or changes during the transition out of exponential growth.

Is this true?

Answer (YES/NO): NO